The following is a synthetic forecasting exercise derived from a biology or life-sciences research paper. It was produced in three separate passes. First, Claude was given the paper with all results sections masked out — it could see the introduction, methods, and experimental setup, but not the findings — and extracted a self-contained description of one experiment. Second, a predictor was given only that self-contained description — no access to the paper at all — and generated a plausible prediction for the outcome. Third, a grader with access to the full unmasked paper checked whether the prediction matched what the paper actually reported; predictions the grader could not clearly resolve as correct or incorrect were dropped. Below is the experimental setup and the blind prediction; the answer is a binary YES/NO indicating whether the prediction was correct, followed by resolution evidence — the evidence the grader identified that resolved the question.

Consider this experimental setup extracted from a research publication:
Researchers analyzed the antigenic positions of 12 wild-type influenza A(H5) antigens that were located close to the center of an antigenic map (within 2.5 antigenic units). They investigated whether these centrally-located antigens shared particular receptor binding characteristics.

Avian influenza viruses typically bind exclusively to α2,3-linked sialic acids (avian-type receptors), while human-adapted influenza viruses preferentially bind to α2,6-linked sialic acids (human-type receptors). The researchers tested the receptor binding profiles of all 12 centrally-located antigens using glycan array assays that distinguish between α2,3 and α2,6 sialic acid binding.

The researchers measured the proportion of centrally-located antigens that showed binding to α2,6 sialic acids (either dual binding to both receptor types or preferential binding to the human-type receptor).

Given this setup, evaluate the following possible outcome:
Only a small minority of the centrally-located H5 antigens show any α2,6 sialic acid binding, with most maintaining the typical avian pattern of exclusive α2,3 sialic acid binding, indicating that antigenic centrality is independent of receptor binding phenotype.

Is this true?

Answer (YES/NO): NO